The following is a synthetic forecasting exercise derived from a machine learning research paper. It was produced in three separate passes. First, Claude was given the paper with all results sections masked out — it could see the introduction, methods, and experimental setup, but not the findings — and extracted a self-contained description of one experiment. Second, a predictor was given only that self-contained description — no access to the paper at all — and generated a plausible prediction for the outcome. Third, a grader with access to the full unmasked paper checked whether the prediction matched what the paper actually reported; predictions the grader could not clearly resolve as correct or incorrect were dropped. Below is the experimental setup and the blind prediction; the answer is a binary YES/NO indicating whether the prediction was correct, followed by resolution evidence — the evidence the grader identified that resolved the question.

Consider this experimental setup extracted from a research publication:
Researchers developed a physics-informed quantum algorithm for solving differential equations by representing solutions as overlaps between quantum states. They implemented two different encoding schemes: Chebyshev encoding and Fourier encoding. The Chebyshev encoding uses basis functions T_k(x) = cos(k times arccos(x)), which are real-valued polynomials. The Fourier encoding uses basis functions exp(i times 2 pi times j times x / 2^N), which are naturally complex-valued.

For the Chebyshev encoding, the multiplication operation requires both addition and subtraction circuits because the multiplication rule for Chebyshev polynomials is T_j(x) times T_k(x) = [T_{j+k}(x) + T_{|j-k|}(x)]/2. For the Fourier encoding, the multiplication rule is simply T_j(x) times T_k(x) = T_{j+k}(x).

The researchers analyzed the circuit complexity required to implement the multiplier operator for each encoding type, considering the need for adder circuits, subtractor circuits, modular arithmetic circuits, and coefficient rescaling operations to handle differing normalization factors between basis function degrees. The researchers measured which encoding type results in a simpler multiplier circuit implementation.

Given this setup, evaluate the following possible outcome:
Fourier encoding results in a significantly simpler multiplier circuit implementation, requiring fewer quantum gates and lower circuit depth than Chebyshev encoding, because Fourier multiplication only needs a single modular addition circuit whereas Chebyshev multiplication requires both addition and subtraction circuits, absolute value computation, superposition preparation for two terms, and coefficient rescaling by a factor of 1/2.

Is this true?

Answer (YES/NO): NO